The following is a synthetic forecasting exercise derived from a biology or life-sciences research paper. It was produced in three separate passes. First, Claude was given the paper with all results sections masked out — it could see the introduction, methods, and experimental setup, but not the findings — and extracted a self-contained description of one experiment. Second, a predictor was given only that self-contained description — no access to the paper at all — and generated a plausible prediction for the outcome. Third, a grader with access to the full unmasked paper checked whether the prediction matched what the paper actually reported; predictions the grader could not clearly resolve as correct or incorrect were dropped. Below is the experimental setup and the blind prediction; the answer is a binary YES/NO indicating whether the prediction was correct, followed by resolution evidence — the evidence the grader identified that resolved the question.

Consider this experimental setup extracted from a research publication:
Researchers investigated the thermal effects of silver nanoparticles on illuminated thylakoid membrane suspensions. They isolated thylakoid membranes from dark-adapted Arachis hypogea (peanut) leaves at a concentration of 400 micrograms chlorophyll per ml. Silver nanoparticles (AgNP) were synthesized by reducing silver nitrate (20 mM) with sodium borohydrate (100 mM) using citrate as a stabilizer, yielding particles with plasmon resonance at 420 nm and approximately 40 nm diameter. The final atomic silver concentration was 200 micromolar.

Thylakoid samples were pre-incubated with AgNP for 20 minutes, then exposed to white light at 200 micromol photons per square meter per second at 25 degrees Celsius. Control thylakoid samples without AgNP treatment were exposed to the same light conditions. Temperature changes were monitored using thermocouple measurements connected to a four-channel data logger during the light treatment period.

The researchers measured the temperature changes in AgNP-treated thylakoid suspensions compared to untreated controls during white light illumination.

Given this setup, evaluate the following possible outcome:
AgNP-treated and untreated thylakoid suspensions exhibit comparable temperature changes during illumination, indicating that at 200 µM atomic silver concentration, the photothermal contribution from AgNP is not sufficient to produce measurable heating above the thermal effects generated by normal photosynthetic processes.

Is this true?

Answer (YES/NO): NO